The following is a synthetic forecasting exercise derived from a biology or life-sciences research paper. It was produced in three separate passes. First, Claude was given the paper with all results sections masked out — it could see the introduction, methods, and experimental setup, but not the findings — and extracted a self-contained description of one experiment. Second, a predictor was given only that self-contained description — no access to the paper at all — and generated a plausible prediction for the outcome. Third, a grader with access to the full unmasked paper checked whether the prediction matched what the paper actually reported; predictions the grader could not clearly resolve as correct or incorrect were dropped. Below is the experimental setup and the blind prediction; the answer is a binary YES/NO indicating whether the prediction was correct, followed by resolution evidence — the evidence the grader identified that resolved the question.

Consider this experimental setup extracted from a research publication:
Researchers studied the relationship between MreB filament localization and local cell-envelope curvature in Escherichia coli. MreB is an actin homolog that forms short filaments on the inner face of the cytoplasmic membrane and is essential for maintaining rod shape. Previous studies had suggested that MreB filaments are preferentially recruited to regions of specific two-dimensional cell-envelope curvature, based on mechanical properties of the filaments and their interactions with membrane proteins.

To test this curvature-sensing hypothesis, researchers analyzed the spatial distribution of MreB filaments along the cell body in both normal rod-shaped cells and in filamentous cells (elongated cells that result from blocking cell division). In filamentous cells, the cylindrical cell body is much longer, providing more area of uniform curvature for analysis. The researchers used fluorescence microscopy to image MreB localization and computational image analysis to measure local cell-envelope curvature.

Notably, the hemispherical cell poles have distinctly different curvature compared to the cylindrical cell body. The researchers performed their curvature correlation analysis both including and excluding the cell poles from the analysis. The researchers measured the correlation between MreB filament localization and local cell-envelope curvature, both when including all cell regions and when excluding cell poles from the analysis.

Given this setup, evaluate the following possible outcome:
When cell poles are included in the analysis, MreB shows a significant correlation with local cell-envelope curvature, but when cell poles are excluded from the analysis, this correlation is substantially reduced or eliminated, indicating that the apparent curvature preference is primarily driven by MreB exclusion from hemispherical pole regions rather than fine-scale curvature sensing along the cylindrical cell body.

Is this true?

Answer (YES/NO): YES